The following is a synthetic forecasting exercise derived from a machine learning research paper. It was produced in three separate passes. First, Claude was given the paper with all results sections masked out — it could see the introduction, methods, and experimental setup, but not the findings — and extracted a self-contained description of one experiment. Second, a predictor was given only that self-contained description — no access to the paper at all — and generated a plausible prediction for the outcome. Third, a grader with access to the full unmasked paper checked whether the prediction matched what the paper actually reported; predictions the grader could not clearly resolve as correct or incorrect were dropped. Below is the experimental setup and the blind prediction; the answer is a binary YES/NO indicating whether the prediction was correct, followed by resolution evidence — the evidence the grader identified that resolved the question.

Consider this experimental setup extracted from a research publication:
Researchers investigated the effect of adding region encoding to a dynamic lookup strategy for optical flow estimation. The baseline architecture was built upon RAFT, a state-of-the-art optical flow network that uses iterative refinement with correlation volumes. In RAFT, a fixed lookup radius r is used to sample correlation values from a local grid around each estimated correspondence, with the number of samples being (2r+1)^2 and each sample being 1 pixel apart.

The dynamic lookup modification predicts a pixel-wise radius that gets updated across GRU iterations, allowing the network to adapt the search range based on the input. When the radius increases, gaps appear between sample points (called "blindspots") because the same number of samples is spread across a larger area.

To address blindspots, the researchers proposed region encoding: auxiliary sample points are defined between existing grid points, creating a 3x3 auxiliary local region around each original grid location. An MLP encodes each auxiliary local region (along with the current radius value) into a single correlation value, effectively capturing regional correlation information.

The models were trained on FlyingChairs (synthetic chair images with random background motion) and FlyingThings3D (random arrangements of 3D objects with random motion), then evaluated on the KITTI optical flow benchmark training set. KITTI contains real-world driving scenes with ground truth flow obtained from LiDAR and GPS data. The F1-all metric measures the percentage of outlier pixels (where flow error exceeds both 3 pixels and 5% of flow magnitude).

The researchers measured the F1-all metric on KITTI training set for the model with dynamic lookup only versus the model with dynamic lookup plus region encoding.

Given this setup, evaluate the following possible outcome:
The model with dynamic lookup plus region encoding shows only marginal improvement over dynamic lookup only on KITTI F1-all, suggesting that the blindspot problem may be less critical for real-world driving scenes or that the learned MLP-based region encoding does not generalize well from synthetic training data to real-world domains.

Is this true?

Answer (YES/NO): NO